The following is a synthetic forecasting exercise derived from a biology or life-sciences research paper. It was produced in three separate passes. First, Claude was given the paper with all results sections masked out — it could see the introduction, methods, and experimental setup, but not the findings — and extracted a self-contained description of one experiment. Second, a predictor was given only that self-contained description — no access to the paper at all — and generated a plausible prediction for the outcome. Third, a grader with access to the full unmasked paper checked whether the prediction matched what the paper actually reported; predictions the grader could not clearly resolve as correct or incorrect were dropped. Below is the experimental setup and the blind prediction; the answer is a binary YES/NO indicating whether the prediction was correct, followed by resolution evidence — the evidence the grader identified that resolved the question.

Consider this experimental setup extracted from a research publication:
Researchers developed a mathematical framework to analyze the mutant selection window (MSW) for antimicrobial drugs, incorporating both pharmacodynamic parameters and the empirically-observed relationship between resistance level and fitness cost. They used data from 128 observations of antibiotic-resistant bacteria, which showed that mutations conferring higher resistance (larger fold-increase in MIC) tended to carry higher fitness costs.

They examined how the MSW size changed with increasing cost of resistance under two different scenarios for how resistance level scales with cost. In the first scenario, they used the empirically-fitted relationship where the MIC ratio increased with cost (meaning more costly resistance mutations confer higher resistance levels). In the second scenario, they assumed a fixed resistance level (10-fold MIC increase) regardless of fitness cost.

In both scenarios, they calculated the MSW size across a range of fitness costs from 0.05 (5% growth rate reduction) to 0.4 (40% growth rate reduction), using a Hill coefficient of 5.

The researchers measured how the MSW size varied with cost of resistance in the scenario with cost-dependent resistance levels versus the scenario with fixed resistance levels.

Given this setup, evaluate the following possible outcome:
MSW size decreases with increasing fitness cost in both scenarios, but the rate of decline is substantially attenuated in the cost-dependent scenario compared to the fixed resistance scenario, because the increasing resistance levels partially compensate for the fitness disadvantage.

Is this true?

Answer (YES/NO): NO